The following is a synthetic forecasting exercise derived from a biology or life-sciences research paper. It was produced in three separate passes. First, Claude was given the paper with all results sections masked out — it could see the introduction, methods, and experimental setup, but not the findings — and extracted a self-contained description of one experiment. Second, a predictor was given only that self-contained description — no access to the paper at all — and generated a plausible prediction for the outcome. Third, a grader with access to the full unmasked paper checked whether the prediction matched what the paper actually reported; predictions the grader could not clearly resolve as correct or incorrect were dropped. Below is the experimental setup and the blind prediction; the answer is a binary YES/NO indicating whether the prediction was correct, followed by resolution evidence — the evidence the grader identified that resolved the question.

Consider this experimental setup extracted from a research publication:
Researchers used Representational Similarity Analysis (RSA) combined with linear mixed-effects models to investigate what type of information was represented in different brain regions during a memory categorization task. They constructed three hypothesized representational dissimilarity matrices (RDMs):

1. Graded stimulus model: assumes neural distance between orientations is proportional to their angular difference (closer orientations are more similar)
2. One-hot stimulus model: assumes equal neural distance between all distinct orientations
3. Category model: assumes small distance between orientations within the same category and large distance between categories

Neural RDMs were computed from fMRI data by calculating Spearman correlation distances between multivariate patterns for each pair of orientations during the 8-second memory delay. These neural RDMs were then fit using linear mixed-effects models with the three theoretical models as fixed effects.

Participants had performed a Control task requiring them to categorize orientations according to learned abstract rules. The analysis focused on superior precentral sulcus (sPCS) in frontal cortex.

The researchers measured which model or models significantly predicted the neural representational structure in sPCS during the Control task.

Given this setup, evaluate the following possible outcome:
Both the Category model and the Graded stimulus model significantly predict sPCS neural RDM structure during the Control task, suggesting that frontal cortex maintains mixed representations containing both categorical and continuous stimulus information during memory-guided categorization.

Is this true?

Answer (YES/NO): NO